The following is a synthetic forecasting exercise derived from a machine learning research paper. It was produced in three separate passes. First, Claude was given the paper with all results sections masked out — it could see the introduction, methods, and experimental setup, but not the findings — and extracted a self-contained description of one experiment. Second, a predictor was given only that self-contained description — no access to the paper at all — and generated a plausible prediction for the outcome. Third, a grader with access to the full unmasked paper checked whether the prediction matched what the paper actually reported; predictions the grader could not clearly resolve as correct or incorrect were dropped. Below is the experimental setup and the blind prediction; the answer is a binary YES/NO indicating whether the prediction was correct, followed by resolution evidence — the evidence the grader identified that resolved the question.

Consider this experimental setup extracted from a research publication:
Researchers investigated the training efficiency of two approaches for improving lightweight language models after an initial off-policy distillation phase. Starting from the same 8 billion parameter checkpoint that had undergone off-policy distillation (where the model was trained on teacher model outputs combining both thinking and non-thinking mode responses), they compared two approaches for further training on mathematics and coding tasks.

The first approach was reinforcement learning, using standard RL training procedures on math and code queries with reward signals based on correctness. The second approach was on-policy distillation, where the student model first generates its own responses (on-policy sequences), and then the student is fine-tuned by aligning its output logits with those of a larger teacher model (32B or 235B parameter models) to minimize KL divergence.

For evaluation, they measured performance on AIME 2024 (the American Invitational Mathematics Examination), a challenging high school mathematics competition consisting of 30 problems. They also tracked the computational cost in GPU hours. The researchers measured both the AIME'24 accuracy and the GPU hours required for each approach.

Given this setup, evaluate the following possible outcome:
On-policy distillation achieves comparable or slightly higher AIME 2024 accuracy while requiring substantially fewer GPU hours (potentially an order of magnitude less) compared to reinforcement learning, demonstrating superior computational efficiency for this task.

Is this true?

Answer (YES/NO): NO